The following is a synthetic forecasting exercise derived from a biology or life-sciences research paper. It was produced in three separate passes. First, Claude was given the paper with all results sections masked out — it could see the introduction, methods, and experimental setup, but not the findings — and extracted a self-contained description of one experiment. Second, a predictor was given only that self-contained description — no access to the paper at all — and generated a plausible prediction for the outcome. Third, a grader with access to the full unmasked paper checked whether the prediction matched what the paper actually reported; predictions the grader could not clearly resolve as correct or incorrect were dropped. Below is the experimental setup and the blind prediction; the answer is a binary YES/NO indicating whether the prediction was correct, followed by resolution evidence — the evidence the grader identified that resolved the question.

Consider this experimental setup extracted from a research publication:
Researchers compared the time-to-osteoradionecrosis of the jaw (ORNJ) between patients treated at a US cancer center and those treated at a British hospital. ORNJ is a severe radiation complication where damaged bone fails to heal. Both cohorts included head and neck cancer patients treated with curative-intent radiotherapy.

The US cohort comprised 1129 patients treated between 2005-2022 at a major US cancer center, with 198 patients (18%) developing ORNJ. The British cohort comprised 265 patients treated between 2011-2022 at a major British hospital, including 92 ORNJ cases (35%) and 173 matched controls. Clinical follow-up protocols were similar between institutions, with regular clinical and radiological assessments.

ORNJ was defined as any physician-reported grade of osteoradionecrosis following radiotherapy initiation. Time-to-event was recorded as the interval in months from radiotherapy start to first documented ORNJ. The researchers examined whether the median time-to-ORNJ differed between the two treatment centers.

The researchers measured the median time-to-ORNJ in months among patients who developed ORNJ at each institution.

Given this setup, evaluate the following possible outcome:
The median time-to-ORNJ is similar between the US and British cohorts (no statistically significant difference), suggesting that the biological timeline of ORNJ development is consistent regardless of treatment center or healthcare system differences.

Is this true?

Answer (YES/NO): NO